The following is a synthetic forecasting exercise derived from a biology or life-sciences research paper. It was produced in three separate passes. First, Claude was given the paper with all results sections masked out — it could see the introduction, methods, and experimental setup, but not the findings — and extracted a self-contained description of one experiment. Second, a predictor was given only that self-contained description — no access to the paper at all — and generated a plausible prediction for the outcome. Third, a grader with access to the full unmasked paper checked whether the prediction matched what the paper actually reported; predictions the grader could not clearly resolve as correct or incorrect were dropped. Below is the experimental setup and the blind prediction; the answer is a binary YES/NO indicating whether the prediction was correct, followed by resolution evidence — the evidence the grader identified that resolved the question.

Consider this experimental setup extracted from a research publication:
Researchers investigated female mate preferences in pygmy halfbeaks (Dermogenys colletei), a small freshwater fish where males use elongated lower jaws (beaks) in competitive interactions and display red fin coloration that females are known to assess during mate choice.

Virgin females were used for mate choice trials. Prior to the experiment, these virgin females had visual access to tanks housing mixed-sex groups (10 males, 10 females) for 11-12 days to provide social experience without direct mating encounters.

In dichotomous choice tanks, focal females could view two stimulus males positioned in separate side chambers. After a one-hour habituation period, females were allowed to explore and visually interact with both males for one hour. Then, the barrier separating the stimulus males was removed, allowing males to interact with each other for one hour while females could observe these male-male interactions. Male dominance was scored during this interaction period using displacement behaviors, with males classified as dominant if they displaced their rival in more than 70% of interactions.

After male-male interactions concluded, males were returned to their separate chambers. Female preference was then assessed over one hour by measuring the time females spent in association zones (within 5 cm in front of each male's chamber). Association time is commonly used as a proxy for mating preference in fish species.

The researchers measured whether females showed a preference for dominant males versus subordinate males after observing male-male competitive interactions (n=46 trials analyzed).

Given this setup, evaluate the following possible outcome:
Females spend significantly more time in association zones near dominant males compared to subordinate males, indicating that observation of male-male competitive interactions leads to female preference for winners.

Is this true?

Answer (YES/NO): NO